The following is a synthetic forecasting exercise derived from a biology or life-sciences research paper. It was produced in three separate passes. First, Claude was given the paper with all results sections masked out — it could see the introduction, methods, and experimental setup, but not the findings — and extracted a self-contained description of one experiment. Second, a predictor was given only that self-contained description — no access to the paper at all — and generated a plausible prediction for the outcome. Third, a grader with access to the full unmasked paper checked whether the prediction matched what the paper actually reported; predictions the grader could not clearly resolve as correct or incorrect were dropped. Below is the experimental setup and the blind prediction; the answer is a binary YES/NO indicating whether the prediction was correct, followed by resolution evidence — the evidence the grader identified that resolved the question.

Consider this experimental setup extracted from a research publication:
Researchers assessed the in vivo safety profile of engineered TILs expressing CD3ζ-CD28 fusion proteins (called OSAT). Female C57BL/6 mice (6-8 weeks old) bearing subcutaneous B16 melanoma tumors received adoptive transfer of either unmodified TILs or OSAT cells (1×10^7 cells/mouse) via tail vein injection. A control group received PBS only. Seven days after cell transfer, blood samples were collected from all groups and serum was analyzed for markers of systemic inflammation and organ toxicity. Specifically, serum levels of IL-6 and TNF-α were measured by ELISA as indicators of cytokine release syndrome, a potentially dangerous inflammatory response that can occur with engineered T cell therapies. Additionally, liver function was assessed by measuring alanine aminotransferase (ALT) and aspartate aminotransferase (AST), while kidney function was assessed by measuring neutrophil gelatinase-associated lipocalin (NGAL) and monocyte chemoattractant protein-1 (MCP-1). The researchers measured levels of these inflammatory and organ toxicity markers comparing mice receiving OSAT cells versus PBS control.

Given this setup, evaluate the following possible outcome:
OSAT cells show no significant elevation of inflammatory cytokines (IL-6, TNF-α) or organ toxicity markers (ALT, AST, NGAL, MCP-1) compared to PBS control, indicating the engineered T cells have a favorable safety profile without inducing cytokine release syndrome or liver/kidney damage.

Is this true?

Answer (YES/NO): NO